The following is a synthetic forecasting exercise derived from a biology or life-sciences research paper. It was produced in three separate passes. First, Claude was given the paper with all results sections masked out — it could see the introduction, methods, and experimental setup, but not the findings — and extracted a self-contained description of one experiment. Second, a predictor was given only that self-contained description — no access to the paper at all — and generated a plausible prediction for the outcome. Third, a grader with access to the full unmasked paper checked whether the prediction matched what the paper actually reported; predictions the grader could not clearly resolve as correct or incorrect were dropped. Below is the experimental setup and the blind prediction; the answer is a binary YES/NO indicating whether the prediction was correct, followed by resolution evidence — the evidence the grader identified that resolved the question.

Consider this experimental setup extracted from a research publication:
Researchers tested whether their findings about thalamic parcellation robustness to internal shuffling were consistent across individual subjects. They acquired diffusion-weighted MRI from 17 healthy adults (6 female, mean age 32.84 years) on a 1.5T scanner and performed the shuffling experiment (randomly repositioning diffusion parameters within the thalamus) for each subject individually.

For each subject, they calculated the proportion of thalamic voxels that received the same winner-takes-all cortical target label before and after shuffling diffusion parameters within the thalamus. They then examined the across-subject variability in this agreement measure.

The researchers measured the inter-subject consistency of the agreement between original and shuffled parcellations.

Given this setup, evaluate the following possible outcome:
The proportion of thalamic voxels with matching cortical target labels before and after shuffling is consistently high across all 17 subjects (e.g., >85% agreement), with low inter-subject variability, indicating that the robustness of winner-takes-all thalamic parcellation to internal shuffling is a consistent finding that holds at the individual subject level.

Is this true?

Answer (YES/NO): NO